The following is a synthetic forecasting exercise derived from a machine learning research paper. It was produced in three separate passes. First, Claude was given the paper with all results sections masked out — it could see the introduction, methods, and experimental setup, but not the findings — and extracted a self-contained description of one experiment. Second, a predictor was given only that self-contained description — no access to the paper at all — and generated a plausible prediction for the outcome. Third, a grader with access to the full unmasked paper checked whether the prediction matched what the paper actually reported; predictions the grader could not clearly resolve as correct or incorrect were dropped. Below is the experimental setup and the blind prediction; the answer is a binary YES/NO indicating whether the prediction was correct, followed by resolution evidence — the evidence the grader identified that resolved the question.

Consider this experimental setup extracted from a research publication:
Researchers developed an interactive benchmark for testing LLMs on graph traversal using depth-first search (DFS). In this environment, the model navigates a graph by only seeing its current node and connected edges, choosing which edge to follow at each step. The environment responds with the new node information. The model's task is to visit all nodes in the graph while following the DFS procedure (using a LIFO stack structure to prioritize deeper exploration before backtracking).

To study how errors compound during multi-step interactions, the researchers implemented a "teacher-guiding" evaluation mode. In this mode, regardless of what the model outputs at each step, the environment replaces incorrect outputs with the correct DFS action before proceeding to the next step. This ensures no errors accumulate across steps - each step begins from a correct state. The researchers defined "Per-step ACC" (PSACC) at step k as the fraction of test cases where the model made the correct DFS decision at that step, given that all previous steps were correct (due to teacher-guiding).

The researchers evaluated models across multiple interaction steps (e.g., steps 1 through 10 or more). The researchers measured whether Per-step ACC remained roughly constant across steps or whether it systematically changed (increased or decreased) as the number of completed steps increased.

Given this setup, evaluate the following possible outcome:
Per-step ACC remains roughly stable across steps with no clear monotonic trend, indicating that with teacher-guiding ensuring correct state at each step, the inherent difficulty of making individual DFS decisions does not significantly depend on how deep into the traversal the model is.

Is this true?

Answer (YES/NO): NO